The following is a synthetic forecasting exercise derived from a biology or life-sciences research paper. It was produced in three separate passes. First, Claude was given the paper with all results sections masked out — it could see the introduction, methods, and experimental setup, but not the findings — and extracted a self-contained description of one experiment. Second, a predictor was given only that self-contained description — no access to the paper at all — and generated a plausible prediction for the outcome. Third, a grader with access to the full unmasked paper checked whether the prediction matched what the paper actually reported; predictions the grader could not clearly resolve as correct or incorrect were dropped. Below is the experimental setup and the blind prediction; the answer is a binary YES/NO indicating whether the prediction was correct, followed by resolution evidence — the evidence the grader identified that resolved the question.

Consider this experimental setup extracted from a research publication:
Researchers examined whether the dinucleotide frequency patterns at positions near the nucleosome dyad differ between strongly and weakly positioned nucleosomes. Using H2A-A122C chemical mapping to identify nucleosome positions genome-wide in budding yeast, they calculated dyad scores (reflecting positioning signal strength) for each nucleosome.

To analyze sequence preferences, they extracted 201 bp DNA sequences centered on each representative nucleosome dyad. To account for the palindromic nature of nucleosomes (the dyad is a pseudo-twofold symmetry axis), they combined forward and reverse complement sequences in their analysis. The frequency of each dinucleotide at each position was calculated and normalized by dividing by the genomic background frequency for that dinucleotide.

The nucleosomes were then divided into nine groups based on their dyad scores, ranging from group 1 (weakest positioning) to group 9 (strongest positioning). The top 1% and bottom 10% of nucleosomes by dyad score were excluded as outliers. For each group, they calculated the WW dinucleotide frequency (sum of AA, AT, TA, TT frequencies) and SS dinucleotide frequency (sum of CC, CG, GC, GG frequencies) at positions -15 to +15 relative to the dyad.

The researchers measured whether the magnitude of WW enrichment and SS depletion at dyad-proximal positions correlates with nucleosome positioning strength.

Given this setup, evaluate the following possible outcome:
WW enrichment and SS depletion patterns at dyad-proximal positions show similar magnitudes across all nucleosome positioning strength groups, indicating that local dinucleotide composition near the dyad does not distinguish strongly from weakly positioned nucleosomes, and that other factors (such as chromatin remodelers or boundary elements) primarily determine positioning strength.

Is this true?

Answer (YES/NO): NO